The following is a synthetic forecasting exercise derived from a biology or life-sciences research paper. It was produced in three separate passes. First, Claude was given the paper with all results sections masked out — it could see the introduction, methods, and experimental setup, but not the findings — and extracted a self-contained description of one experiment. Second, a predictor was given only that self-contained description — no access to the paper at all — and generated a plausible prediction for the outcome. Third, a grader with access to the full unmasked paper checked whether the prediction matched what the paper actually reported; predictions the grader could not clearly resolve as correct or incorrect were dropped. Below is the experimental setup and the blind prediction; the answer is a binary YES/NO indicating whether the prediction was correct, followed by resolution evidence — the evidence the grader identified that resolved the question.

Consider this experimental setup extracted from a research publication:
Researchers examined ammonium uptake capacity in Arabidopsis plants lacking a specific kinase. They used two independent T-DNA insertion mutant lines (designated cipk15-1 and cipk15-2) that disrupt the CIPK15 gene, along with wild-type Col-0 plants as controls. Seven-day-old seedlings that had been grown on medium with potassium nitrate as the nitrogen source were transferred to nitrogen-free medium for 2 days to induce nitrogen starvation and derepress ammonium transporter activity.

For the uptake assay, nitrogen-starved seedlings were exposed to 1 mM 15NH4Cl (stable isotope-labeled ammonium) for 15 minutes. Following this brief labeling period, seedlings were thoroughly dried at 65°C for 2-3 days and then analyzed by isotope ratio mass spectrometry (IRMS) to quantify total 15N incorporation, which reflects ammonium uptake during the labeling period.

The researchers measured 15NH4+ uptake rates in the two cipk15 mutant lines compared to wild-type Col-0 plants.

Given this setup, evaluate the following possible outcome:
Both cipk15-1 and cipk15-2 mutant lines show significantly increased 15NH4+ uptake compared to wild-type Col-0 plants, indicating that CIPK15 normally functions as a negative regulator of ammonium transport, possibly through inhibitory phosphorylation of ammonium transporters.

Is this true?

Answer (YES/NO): YES